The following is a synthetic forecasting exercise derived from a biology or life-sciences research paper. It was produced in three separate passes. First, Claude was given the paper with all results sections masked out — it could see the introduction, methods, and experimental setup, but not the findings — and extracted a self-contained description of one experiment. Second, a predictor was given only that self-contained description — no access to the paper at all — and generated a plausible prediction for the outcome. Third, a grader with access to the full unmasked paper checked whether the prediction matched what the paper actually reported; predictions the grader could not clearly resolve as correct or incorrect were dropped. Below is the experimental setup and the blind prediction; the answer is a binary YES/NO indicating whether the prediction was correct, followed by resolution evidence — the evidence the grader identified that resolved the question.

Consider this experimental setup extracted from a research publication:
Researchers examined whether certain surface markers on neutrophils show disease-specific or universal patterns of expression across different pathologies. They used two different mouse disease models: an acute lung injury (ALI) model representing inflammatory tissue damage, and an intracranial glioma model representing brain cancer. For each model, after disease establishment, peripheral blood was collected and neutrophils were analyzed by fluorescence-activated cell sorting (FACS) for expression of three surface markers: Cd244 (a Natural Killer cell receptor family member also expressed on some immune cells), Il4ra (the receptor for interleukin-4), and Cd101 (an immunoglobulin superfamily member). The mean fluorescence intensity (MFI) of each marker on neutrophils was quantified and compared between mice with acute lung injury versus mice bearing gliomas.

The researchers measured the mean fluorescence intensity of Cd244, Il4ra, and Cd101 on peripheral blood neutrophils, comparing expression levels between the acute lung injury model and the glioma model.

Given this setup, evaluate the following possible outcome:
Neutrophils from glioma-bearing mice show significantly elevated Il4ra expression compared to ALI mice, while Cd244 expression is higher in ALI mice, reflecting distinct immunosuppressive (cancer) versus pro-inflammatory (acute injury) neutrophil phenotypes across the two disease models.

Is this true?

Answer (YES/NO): NO